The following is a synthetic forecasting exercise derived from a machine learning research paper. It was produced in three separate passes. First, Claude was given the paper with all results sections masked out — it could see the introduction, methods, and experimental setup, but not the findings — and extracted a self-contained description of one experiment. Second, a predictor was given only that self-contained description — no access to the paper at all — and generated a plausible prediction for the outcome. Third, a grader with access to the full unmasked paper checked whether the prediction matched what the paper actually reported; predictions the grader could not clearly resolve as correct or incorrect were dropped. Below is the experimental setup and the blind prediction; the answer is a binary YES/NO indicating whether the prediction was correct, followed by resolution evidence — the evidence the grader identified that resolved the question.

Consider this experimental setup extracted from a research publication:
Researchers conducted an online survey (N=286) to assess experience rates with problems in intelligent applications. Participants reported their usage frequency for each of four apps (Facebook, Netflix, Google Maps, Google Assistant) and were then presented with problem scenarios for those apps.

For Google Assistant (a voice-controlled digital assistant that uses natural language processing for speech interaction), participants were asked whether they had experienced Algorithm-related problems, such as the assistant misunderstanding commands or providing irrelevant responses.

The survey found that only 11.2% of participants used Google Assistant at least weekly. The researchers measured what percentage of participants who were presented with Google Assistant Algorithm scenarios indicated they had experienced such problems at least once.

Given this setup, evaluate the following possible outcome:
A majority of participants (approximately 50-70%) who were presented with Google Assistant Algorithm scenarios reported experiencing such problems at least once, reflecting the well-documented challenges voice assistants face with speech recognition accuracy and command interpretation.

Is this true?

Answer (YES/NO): NO